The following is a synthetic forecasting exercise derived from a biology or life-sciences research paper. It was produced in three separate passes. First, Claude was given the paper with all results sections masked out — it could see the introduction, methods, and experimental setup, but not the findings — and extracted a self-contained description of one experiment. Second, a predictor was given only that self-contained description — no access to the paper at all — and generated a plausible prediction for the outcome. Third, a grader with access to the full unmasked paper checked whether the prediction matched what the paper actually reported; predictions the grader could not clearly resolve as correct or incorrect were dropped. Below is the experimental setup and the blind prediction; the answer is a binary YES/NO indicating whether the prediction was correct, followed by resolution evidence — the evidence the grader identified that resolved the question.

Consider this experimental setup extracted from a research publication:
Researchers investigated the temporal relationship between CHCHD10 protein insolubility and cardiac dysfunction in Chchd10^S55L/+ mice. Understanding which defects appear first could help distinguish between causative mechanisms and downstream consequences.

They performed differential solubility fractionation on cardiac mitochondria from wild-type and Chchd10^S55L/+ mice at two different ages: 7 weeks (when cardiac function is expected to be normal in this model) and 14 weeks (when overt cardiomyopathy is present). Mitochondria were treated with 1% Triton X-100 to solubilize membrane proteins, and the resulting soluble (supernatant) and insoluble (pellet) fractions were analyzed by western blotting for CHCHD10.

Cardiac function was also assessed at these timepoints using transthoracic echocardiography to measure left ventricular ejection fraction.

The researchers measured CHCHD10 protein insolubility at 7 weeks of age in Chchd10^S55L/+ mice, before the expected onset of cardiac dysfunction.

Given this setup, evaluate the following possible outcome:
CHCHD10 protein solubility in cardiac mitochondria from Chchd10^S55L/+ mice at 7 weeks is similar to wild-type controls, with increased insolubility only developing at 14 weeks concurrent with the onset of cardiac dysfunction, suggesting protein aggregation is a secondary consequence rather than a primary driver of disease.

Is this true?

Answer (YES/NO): NO